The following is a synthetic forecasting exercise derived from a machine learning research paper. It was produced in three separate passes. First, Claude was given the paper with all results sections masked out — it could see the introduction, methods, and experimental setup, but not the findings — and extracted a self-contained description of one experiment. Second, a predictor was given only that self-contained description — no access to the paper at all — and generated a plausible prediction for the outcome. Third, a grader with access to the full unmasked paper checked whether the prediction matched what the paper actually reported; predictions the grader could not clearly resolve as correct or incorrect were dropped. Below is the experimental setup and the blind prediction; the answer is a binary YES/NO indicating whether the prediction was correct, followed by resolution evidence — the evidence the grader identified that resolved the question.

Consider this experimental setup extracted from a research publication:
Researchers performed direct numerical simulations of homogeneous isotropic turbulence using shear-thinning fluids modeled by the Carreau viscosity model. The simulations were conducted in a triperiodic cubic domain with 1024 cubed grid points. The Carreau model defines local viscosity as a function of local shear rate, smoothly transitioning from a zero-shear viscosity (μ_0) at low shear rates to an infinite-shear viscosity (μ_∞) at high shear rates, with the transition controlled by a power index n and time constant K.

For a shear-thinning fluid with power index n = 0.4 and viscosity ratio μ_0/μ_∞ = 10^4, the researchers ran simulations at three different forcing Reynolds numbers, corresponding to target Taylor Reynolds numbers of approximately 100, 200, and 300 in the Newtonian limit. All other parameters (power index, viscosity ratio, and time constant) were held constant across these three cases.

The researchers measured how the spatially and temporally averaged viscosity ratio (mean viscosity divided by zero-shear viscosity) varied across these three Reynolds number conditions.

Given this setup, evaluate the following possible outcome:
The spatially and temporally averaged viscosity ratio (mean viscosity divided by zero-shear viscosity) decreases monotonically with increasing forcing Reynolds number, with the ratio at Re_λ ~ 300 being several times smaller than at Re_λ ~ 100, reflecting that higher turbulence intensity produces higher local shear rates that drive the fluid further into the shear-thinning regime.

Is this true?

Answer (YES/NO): NO